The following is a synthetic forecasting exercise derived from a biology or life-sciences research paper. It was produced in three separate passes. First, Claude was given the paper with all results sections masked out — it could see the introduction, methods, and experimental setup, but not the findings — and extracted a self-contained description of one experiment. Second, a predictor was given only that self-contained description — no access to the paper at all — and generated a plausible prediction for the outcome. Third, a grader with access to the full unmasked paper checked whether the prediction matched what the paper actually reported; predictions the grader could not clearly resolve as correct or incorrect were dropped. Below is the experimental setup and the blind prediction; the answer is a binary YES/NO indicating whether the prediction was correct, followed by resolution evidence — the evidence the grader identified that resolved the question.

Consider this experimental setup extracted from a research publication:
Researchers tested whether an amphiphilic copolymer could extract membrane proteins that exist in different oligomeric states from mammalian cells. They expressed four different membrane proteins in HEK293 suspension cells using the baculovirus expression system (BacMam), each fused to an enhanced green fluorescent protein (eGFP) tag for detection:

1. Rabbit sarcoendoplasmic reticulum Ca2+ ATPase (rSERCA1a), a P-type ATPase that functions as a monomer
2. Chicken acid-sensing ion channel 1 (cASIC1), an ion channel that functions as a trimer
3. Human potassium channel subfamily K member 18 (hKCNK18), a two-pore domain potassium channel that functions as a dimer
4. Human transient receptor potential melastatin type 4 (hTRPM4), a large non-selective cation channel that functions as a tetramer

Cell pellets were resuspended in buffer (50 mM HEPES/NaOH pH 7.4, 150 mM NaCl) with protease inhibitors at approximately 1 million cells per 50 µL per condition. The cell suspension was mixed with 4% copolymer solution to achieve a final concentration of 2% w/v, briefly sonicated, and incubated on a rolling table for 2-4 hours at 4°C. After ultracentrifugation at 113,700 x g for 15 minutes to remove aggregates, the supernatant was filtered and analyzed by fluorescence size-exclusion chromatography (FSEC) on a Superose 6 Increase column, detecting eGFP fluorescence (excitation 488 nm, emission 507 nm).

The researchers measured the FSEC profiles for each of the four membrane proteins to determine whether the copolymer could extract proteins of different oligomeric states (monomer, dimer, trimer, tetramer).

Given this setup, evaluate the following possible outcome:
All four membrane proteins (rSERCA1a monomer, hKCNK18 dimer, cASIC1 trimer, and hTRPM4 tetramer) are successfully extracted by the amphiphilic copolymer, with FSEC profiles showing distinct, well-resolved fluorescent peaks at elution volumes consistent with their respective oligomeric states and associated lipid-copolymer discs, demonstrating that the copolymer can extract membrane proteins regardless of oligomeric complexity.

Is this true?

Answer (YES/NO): NO